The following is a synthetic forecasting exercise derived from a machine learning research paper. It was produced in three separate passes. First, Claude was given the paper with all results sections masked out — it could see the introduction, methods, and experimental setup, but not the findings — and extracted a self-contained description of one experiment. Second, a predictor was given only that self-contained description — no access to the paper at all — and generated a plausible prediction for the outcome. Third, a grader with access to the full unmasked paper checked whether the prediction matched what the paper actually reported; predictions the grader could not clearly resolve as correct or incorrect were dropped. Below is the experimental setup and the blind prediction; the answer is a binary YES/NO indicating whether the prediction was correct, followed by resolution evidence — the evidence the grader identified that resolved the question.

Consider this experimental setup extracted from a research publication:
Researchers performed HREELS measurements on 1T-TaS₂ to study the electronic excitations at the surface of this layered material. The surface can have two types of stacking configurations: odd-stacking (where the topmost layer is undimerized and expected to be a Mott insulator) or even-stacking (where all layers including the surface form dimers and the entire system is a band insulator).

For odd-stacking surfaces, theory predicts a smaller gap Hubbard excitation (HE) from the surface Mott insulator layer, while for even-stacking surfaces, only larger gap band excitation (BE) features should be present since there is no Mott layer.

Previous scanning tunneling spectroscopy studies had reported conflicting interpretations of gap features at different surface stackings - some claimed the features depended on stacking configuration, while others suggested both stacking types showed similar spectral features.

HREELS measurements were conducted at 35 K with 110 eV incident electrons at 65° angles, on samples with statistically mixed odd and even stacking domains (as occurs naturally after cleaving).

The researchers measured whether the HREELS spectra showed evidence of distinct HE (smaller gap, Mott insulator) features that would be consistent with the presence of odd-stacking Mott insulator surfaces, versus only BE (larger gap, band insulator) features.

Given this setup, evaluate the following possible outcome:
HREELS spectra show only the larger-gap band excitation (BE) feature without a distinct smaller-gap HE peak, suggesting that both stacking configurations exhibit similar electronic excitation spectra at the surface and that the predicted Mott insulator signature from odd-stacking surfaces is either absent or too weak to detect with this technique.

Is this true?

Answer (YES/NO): NO